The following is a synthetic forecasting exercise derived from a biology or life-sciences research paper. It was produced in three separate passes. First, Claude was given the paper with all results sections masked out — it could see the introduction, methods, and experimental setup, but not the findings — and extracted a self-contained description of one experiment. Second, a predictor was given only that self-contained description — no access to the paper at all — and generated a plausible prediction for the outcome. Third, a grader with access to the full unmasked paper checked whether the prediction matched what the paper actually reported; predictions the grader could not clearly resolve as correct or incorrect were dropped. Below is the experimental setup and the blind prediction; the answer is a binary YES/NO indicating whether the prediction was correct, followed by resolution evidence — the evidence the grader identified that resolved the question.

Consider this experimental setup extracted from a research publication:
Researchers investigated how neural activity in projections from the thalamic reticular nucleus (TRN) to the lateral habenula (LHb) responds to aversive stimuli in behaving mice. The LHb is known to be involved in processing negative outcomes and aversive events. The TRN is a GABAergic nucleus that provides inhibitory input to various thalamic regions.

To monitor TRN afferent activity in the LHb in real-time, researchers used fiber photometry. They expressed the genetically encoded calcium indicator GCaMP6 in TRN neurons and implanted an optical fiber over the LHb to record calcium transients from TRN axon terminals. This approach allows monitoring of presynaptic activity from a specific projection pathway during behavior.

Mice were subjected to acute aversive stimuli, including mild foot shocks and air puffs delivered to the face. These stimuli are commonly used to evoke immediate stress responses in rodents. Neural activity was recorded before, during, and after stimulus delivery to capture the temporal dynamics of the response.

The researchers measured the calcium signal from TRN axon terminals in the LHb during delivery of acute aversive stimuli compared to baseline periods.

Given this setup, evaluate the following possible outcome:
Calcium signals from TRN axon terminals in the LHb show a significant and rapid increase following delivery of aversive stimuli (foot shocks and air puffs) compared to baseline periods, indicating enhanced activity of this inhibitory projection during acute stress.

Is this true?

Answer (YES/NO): YES